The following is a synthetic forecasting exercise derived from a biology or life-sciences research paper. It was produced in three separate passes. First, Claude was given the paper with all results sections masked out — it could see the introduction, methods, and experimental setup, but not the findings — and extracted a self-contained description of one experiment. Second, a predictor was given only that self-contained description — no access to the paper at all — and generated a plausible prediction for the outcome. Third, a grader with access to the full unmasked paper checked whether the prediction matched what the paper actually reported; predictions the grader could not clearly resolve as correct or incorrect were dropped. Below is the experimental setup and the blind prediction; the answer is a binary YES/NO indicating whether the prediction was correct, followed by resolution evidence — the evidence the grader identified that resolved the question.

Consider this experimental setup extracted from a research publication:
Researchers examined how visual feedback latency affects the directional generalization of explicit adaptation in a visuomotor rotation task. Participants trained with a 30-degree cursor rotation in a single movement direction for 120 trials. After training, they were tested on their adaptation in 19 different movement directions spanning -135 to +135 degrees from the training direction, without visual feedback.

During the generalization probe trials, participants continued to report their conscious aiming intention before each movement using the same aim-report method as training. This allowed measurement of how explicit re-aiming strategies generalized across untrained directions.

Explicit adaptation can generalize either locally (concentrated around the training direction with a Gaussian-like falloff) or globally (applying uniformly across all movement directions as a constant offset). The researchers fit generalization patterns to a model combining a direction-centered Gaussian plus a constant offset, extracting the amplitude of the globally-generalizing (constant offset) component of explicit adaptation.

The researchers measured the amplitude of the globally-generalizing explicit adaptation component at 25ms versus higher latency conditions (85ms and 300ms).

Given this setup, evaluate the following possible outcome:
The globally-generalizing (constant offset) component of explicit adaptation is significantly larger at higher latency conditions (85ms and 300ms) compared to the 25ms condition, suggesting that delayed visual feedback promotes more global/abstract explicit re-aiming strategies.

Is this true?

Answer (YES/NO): YES